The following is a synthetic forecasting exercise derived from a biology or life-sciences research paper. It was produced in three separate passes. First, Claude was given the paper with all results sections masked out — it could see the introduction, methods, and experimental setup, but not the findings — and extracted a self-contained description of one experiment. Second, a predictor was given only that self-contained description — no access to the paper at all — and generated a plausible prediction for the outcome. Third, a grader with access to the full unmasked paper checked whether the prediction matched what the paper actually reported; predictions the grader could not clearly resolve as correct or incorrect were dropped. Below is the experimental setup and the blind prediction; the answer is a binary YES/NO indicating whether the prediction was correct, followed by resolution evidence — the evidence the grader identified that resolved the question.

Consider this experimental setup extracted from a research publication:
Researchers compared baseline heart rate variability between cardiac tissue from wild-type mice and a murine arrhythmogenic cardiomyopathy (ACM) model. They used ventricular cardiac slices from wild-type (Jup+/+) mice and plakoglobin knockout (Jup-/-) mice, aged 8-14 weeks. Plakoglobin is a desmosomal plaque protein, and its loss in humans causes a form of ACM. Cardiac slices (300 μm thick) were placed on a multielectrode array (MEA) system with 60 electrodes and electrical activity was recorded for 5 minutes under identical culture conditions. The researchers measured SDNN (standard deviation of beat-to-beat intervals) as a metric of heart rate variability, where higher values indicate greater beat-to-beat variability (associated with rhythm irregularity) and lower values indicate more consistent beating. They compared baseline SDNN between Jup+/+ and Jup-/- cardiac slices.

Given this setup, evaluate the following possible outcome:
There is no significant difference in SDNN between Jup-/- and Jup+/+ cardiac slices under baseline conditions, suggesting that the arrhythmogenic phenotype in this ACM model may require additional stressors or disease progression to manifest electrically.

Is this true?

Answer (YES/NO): NO